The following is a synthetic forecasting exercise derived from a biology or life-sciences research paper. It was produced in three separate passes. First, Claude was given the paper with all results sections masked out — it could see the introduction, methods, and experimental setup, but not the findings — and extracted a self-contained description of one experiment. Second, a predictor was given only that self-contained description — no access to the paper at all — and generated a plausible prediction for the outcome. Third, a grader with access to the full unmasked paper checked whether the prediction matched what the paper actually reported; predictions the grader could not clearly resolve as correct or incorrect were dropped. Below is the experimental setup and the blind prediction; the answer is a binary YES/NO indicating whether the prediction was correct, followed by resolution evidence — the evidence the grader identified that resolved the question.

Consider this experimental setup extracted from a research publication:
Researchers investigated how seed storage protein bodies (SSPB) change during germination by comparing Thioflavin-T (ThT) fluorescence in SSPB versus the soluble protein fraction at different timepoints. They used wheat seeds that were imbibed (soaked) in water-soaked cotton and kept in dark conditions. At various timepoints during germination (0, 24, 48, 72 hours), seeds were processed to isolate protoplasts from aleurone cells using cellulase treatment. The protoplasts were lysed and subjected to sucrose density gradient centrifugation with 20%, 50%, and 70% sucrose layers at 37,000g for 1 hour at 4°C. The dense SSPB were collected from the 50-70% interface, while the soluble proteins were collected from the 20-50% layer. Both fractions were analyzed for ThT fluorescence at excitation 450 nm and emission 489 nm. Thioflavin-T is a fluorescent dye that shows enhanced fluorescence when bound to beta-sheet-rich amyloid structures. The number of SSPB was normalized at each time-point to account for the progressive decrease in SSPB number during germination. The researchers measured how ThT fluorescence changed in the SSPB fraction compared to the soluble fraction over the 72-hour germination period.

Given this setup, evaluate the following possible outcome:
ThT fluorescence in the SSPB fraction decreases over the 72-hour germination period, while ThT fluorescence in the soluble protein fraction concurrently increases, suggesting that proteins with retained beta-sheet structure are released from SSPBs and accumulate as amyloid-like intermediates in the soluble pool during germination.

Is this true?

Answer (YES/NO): NO